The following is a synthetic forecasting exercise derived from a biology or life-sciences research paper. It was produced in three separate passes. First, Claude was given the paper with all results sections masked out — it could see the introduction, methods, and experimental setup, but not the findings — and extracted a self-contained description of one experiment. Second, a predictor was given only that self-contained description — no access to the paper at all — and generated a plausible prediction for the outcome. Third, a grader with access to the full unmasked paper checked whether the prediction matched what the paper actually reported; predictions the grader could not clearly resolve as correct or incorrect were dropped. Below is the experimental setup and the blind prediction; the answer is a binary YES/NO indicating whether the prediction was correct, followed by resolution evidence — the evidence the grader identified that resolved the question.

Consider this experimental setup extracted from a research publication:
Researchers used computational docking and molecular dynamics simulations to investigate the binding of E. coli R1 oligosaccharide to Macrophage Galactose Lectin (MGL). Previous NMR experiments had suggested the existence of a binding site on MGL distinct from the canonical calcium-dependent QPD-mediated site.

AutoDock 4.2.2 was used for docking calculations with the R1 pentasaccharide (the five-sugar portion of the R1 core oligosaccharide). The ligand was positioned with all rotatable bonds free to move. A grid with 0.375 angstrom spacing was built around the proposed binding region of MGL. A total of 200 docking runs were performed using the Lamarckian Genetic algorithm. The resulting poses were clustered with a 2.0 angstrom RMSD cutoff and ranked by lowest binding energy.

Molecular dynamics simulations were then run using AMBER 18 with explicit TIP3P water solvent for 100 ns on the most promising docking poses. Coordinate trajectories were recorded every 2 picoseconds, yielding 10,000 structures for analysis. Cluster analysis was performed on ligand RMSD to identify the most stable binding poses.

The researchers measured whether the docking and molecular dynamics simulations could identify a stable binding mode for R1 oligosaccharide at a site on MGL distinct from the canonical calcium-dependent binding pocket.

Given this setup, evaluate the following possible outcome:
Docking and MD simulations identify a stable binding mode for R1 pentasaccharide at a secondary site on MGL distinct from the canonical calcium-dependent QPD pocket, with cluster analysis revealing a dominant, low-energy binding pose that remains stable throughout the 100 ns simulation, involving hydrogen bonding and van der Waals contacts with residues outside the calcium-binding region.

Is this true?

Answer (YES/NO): NO